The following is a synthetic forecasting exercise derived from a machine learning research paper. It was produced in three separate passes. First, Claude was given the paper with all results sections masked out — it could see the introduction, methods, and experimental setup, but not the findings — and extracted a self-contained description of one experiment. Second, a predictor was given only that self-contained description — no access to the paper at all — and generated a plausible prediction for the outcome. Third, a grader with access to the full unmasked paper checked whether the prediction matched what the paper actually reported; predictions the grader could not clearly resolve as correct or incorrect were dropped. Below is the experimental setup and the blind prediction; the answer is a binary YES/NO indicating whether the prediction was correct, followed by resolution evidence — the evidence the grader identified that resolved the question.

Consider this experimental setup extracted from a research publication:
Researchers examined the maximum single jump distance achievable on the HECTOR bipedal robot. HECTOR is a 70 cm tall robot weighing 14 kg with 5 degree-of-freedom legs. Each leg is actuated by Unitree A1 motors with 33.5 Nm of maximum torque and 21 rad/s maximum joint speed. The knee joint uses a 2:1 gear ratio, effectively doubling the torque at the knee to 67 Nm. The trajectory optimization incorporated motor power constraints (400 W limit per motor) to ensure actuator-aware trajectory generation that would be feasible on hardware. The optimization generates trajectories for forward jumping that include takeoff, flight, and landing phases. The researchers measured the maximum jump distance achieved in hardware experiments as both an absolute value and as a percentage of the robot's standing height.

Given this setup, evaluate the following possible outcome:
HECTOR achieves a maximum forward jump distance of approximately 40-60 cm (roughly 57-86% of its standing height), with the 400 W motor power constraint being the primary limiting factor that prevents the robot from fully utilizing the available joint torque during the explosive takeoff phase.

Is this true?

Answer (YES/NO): NO